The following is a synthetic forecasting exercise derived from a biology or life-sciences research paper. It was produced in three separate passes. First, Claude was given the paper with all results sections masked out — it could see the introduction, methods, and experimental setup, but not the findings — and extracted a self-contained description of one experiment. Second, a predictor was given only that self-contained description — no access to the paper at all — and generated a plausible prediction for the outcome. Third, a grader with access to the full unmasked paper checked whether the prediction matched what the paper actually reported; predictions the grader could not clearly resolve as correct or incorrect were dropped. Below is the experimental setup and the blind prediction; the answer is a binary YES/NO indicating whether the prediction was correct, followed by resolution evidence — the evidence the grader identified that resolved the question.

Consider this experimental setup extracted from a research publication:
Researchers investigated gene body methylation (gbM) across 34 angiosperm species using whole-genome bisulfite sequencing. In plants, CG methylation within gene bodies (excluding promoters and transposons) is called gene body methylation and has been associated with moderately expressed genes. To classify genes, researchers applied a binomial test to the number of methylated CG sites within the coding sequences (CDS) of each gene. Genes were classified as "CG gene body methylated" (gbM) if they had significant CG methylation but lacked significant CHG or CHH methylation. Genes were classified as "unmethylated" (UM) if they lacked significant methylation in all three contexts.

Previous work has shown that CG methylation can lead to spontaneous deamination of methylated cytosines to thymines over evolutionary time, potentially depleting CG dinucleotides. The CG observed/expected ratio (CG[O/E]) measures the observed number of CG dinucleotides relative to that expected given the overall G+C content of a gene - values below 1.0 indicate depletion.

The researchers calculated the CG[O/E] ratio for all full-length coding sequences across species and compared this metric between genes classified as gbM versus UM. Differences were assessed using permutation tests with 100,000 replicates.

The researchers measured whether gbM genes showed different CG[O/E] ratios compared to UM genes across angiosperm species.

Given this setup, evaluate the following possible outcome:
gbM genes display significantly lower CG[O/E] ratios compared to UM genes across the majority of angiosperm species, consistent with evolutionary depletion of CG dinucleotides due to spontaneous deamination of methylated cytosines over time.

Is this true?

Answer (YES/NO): YES